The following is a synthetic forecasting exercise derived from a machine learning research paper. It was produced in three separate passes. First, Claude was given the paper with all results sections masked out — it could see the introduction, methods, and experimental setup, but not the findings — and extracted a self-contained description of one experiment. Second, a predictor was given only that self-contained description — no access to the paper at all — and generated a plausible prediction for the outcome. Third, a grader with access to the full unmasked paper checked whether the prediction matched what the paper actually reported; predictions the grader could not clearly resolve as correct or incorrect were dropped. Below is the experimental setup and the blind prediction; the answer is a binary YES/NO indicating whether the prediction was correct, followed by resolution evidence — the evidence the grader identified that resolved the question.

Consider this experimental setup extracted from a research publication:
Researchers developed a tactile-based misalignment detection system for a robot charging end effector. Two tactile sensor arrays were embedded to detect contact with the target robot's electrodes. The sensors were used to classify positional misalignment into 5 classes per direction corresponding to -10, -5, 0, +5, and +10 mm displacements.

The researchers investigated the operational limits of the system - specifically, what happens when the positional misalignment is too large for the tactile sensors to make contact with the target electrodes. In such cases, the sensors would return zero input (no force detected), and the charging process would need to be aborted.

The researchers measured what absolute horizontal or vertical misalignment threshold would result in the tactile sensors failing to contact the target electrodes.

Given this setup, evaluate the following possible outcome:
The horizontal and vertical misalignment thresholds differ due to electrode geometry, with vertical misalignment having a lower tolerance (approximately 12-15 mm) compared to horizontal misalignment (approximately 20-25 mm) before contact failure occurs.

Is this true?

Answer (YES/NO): NO